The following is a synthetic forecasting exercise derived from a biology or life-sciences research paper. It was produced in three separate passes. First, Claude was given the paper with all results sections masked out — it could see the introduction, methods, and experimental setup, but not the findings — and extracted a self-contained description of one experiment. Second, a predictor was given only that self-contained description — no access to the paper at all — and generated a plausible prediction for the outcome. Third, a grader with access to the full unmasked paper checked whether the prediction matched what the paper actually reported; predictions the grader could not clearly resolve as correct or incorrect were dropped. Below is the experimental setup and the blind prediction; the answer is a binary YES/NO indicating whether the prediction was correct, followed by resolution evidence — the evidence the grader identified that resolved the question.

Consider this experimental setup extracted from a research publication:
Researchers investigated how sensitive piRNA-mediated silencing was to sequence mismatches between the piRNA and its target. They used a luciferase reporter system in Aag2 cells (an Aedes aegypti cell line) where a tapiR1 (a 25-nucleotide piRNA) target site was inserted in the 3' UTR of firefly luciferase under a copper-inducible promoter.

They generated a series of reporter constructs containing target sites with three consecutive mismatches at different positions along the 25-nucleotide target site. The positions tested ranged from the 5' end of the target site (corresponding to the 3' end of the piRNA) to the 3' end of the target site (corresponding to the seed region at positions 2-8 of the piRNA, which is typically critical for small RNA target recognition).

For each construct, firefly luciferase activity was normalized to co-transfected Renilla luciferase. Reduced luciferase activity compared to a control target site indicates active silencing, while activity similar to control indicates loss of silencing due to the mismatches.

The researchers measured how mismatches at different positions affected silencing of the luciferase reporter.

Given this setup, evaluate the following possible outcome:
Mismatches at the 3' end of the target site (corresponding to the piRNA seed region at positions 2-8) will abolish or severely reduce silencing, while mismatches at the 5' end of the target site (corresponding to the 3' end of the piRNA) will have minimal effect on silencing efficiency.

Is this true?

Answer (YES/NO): YES